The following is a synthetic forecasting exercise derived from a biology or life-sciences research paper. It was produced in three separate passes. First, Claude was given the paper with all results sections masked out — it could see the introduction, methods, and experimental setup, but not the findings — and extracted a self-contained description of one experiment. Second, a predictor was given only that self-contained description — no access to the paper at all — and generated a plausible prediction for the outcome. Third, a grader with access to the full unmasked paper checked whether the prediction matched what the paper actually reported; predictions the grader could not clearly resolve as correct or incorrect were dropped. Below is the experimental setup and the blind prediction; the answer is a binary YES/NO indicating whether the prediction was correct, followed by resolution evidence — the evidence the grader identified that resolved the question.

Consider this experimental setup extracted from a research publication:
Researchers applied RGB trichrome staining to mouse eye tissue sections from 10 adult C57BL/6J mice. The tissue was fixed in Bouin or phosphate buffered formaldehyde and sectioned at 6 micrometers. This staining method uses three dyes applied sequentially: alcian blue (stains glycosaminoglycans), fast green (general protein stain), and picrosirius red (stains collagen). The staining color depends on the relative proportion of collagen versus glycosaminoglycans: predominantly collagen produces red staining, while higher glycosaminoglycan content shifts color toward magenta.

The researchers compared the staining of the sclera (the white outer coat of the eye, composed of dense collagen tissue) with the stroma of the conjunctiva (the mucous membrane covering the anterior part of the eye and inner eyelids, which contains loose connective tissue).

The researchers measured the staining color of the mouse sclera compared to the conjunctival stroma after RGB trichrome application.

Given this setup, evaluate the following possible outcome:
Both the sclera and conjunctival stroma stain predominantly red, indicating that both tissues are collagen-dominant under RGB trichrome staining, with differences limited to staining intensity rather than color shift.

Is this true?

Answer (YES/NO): NO